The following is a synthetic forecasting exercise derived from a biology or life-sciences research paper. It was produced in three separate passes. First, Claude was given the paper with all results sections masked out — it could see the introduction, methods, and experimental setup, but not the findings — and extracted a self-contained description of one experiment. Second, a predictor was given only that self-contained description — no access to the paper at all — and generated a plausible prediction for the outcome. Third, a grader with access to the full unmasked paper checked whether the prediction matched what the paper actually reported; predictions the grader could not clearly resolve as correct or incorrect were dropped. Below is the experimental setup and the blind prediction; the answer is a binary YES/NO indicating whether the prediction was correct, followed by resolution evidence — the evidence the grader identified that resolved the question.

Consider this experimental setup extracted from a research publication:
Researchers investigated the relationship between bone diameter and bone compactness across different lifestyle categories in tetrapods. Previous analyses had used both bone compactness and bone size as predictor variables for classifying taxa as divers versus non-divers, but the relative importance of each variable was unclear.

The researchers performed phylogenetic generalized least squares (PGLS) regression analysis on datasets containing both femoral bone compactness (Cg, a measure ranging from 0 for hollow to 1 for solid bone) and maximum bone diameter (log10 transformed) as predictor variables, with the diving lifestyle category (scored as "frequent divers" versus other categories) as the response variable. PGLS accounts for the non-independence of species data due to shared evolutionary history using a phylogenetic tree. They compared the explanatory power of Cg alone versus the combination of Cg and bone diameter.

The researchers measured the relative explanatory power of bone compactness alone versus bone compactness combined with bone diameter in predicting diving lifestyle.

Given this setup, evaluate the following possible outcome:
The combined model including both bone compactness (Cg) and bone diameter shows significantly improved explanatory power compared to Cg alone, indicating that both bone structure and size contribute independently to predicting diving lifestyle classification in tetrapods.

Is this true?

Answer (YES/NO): NO